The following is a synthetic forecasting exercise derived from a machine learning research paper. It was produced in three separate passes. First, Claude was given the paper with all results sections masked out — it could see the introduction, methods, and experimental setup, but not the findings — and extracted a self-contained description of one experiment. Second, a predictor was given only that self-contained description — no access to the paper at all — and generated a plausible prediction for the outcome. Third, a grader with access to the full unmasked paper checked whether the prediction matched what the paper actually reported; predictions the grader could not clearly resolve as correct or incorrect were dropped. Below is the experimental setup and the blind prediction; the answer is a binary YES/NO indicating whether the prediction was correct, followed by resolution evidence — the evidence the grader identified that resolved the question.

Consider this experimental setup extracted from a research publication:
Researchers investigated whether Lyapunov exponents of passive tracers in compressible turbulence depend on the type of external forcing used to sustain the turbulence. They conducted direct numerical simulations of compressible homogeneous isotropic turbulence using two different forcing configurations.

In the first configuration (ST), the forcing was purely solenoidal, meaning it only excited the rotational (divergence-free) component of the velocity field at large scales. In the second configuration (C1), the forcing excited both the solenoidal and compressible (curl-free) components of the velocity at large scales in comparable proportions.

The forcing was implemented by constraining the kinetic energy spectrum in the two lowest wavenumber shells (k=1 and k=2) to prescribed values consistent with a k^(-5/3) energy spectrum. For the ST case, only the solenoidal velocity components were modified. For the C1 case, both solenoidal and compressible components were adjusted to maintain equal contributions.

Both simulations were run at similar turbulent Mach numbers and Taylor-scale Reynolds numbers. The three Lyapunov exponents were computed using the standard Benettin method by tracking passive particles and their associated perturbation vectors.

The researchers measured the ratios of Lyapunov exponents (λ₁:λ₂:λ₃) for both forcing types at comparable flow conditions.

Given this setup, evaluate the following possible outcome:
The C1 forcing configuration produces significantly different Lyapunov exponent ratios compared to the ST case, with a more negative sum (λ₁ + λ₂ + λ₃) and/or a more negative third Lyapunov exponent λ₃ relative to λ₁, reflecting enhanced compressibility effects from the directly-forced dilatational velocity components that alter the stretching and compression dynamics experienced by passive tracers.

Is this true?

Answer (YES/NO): NO